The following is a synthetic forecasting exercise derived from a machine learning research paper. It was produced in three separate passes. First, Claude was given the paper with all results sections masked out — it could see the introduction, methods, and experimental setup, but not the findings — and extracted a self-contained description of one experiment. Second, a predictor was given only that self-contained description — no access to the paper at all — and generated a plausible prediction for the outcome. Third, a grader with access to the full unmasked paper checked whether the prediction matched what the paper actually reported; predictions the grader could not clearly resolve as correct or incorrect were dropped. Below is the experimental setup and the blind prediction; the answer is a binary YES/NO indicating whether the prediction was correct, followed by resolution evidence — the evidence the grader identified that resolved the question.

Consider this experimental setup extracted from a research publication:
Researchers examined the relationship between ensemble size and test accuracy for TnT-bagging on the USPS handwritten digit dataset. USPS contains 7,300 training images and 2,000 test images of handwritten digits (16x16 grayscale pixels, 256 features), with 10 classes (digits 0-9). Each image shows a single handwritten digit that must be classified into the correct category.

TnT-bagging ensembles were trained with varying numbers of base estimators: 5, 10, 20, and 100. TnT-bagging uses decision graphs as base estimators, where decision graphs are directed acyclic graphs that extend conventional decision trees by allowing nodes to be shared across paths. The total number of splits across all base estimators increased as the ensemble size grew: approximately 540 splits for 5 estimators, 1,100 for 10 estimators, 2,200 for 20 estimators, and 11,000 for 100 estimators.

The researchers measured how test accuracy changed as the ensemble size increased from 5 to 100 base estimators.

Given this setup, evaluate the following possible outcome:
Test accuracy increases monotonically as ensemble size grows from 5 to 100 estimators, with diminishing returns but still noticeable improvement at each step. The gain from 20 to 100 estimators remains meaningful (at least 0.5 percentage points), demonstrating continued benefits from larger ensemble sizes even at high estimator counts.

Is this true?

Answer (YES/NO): NO